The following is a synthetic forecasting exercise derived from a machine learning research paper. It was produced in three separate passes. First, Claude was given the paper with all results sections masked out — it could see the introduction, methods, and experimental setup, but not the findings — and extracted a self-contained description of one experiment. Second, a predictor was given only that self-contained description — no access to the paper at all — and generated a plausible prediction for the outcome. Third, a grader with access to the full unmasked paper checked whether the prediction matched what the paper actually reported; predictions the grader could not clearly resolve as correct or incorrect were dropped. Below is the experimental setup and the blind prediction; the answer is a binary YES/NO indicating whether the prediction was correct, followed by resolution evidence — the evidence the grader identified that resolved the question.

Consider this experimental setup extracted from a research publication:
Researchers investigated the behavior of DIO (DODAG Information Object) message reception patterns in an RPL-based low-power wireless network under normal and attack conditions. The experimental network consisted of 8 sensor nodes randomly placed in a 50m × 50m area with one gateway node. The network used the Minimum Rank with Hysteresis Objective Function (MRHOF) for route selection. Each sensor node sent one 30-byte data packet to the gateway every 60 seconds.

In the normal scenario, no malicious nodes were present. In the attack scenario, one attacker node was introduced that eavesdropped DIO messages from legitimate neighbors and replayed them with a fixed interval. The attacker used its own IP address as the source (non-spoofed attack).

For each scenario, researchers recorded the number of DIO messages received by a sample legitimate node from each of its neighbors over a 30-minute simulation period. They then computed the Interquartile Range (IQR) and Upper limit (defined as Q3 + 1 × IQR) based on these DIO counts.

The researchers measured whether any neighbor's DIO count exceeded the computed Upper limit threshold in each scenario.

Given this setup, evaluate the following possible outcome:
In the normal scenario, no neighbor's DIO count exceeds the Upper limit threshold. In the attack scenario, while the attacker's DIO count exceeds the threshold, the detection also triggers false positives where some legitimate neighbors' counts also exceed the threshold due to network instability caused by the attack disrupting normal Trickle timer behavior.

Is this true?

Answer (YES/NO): NO